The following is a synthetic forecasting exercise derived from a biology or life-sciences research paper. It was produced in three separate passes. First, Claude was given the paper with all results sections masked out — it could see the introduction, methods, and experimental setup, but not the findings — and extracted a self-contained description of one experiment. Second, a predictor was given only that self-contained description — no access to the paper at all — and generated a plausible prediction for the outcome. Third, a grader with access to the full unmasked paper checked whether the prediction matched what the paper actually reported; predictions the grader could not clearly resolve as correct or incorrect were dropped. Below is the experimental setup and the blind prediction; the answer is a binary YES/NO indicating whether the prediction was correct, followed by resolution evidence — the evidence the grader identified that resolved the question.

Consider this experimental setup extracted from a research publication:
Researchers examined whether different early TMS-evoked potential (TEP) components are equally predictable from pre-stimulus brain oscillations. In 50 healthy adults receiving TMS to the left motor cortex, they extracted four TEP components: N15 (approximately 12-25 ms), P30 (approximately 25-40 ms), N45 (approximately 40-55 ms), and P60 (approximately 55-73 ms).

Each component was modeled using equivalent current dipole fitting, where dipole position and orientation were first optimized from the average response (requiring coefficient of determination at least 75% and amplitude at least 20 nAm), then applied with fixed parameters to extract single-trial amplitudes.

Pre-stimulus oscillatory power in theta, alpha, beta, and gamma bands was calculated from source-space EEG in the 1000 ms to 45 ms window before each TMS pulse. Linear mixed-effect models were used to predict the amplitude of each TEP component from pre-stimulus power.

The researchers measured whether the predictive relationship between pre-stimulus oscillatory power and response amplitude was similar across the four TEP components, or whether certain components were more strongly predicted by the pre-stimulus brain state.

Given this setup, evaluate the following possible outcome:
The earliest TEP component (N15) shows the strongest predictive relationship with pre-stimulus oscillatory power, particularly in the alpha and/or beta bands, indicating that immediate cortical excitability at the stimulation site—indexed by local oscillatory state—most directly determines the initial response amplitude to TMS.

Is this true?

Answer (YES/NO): NO